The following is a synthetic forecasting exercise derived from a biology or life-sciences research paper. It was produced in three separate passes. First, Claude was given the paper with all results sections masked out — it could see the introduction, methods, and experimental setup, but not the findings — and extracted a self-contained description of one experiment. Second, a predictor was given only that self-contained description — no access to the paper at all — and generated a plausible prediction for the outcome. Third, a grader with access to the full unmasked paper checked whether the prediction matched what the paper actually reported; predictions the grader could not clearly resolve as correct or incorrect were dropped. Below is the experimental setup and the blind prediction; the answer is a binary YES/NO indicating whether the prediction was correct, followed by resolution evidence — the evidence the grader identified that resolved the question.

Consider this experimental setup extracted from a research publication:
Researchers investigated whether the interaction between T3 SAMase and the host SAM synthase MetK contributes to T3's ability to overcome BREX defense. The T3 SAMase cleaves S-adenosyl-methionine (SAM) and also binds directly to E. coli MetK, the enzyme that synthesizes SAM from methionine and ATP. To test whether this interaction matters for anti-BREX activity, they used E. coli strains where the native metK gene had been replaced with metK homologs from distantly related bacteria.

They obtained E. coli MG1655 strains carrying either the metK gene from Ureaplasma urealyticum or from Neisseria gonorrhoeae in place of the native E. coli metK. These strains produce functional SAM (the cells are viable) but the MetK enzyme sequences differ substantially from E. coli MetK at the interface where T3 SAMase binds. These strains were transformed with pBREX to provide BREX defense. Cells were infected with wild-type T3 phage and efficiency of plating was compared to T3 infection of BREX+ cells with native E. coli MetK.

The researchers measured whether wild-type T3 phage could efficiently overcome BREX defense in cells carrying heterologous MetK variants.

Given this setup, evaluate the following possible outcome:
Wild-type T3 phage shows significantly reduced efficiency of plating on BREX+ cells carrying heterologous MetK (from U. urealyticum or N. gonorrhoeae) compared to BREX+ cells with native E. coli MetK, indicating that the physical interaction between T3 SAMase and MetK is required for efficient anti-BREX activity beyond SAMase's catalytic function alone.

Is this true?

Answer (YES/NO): YES